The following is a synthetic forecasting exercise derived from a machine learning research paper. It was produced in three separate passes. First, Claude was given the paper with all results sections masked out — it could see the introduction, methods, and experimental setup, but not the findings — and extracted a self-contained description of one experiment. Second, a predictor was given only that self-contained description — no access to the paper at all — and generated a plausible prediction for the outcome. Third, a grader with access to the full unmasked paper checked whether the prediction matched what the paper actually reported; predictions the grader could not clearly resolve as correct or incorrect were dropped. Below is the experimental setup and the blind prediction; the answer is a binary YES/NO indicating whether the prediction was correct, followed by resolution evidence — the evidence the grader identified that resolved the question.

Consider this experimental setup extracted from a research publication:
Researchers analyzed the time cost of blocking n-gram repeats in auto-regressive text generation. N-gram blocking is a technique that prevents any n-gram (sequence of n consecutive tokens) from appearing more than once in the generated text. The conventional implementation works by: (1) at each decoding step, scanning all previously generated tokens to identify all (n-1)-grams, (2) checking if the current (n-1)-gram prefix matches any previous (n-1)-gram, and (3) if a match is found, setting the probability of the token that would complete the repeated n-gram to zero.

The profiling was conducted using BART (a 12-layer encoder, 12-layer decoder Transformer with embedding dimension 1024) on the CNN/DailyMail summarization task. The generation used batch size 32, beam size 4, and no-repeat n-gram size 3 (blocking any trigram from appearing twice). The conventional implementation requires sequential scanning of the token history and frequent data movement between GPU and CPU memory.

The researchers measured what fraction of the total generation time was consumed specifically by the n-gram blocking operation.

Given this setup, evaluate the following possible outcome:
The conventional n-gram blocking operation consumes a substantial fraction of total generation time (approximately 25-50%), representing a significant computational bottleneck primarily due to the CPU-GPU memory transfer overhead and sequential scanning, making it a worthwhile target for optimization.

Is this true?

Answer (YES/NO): YES